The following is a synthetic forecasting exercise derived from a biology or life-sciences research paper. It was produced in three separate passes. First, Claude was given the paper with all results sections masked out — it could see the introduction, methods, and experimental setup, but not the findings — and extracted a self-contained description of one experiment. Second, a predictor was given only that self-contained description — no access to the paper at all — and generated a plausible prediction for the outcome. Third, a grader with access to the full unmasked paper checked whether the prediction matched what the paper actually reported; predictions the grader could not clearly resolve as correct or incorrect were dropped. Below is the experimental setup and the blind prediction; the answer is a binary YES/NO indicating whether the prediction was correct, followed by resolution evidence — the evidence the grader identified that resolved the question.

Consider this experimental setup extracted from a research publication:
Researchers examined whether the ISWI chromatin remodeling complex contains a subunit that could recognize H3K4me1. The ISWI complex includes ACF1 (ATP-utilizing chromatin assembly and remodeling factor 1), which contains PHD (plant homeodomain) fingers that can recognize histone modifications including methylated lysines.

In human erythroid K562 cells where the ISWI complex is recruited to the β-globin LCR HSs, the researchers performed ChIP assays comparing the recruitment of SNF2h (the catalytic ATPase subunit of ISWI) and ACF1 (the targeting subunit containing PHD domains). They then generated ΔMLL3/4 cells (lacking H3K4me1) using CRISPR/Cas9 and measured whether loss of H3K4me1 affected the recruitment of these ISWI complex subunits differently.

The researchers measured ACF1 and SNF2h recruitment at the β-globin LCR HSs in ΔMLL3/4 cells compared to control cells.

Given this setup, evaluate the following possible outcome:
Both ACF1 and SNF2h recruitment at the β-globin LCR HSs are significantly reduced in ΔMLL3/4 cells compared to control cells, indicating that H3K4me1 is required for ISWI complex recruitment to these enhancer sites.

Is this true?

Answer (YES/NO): YES